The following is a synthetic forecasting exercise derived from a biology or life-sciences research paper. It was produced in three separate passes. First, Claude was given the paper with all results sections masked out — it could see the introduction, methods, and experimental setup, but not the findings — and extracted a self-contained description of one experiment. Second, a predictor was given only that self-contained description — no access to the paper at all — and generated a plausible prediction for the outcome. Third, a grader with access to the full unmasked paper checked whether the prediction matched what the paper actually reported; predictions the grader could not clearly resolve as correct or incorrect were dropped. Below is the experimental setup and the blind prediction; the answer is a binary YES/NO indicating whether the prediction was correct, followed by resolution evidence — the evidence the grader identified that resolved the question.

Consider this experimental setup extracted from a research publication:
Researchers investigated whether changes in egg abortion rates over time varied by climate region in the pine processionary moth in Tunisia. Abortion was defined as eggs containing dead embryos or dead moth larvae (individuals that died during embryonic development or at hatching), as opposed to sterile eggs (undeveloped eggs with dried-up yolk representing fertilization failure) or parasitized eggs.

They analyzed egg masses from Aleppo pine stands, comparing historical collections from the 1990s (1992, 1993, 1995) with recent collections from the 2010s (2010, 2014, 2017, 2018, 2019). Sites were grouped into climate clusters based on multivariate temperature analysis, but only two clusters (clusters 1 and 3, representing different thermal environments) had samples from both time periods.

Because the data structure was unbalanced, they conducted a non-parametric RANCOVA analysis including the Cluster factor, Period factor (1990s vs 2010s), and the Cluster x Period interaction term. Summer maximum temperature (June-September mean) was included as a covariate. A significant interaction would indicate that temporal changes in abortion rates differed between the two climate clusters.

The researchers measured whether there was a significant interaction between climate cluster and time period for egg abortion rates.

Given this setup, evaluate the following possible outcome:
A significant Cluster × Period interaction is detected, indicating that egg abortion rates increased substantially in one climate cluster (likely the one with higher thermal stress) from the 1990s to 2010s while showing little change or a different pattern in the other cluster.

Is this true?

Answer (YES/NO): NO